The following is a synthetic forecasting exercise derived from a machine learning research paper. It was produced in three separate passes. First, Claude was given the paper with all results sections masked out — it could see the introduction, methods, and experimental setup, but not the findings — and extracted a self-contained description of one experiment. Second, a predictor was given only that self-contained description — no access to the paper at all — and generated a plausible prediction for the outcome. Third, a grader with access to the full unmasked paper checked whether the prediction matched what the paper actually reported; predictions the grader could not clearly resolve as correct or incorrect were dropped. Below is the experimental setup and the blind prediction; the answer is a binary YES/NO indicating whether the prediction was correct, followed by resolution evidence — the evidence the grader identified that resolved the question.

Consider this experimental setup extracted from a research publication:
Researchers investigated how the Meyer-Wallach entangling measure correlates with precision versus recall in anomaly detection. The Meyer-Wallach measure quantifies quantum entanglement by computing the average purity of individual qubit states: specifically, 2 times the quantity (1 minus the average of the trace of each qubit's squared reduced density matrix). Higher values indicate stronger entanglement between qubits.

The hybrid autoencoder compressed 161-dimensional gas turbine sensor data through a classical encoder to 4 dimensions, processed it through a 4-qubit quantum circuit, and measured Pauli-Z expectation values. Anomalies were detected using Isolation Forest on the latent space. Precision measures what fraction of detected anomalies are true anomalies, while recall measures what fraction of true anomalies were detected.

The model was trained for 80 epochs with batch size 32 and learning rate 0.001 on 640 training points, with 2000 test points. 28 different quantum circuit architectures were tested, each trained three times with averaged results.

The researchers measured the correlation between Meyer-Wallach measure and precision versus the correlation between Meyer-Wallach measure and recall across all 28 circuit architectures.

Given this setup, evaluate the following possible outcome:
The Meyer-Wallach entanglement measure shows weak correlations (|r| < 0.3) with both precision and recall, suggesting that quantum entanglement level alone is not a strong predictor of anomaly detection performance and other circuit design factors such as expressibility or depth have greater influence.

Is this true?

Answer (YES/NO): NO